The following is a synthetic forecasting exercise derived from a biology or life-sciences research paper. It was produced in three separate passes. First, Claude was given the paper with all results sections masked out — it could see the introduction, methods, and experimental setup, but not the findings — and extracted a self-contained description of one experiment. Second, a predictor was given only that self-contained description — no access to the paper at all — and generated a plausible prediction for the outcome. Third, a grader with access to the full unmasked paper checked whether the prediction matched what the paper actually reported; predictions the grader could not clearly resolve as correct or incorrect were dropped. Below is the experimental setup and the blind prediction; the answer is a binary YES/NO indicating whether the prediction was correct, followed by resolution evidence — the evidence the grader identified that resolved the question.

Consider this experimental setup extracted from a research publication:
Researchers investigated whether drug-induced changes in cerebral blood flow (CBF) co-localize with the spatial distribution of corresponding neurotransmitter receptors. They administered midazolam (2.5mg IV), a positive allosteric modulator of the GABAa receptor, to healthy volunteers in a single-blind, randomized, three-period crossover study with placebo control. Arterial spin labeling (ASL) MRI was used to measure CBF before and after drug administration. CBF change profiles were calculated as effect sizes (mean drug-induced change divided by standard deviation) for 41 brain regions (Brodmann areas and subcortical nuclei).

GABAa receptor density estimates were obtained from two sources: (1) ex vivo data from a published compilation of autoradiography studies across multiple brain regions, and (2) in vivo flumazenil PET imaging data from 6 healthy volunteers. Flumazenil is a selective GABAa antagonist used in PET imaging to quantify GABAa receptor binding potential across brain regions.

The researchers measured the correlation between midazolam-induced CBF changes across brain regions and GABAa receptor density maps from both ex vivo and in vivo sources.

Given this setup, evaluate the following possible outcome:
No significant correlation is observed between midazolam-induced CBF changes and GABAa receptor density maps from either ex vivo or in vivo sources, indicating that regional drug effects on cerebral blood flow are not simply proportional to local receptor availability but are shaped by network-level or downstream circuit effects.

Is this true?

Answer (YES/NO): NO